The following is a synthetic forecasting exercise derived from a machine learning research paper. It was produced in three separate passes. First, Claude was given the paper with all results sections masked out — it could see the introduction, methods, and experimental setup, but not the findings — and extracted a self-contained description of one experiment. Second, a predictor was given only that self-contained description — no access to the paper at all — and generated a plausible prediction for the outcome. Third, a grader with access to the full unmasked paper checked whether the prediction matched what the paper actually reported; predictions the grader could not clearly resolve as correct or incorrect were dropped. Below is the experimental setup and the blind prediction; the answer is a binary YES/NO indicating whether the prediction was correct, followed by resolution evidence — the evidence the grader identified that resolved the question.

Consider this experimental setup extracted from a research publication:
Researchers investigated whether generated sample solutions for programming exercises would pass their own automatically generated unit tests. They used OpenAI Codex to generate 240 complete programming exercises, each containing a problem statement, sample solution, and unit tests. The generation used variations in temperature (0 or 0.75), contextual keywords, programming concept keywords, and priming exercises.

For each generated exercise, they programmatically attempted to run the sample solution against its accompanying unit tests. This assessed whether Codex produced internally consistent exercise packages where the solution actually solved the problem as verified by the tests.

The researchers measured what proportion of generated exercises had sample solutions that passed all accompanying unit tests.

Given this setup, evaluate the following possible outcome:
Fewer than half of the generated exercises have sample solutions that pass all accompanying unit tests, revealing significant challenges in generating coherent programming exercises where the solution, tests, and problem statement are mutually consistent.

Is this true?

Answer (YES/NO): YES